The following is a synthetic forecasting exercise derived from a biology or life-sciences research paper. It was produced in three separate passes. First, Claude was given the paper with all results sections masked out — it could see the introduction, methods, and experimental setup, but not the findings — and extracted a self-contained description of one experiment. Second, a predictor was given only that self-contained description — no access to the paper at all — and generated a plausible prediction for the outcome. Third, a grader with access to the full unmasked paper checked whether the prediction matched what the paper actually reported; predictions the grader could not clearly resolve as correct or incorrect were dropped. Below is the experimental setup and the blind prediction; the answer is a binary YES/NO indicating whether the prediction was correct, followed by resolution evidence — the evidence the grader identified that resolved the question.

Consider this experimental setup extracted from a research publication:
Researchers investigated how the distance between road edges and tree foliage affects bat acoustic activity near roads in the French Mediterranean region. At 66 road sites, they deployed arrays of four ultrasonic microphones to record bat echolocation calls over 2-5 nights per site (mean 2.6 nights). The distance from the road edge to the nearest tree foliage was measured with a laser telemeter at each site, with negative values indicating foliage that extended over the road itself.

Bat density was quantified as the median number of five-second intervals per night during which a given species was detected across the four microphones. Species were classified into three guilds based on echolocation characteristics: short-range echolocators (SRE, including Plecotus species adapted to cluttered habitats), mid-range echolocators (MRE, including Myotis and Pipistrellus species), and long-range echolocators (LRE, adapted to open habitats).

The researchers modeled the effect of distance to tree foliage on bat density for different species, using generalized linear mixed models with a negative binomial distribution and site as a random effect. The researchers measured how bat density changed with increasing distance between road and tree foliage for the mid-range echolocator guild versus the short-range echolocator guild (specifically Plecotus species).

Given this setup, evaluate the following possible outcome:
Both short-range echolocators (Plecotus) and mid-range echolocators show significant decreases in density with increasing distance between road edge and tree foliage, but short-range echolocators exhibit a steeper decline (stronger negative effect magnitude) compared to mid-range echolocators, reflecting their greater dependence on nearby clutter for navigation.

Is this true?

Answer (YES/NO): NO